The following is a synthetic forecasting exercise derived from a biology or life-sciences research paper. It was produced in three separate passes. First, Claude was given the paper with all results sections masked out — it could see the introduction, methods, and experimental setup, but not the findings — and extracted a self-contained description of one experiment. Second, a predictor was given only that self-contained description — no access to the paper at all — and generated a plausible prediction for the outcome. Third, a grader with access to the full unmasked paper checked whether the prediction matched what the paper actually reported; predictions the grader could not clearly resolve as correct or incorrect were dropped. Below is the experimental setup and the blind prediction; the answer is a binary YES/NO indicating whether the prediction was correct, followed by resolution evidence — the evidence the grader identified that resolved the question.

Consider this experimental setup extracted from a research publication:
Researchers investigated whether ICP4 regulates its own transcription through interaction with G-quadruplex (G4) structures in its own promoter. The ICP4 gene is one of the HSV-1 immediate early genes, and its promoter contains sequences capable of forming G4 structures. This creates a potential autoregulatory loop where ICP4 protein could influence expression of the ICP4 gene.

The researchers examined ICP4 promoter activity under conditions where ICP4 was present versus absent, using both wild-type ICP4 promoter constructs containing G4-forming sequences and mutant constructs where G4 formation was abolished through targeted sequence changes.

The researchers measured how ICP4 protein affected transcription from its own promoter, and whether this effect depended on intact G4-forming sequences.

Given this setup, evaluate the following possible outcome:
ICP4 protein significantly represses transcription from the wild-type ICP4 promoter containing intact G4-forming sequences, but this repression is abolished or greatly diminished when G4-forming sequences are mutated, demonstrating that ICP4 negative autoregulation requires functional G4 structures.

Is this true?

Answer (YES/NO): NO